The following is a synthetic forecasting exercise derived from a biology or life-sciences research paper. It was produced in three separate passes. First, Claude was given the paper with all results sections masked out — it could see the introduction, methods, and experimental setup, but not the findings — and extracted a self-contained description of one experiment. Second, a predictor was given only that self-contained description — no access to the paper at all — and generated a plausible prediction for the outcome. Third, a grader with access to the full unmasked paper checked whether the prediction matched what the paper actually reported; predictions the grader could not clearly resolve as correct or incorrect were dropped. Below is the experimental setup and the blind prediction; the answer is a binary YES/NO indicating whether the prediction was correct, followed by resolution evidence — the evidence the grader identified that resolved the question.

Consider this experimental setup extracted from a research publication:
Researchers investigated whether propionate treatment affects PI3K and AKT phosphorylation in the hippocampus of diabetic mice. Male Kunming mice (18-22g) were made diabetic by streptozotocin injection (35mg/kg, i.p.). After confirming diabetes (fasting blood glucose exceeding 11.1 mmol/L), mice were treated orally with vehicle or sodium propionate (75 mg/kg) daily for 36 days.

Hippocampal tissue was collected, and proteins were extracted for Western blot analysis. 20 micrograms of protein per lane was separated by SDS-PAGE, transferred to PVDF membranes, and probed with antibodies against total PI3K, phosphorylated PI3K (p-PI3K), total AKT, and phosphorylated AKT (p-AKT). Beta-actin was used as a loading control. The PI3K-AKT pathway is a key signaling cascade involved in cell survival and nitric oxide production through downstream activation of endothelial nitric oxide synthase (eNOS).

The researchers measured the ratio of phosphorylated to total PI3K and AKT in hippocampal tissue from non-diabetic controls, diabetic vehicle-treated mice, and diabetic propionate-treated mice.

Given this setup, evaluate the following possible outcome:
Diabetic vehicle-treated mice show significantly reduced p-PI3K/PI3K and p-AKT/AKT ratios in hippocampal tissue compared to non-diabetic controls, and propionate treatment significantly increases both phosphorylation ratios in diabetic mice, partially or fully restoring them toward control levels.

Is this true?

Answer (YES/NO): YES